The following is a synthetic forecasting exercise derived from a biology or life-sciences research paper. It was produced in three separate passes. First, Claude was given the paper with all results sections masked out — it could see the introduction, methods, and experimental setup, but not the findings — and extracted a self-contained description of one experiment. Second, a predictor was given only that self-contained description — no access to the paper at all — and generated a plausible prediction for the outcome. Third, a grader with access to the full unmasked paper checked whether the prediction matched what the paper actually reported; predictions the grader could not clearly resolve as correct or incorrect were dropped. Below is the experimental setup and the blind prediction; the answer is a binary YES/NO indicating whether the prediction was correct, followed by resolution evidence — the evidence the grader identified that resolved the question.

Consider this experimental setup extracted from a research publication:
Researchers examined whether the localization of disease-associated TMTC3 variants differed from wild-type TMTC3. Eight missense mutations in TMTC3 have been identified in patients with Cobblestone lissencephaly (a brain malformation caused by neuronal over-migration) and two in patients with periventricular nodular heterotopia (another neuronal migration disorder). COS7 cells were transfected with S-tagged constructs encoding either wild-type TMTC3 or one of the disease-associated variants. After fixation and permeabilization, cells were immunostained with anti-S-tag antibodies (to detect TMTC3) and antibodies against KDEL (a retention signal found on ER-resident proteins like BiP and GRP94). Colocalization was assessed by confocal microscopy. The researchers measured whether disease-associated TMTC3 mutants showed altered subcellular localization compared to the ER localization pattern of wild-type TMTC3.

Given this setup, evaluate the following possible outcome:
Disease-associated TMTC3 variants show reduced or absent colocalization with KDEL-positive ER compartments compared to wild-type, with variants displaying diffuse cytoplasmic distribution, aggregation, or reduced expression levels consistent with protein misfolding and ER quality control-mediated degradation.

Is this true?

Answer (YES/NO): NO